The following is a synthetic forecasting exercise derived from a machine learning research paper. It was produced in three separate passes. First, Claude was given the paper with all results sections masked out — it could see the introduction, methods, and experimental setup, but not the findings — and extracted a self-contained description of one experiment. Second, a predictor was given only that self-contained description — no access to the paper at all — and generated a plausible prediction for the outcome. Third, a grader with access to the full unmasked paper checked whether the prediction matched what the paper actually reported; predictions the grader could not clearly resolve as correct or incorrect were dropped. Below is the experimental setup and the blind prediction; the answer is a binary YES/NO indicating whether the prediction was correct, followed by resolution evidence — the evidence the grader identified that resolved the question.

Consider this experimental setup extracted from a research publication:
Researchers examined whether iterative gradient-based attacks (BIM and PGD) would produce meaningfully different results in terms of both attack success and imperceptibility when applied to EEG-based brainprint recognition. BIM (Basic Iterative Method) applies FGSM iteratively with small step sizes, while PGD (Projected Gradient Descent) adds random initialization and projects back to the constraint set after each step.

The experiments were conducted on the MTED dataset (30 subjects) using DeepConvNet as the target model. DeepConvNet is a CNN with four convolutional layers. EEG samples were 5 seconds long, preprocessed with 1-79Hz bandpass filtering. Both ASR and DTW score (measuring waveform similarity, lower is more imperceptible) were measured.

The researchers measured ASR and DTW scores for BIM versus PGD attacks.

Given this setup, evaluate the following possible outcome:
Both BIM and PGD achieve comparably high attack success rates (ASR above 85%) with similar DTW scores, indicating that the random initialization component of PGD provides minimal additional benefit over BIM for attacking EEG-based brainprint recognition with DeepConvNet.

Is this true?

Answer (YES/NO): NO